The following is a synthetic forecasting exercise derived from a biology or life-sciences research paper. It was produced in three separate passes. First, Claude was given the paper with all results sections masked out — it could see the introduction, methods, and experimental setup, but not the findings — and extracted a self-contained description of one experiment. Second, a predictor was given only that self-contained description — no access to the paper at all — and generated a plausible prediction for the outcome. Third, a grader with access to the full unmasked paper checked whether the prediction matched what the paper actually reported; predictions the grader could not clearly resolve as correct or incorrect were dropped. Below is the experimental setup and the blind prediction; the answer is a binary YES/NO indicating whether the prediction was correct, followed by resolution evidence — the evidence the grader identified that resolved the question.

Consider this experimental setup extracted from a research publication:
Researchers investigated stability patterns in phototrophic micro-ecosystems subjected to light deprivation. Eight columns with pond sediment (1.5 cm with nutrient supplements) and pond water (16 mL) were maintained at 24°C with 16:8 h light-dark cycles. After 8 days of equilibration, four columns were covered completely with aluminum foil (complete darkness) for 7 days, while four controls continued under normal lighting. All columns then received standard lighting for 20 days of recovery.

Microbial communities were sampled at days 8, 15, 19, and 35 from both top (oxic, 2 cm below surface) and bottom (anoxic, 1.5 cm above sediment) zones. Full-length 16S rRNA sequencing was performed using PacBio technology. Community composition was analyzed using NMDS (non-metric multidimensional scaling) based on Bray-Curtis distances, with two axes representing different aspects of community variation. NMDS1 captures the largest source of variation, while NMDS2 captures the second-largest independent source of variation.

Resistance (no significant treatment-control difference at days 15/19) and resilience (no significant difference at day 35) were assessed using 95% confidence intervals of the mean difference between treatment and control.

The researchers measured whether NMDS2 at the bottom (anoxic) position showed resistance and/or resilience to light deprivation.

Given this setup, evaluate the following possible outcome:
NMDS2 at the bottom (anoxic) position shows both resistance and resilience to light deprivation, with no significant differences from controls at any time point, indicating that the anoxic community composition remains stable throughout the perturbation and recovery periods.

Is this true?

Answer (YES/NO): NO